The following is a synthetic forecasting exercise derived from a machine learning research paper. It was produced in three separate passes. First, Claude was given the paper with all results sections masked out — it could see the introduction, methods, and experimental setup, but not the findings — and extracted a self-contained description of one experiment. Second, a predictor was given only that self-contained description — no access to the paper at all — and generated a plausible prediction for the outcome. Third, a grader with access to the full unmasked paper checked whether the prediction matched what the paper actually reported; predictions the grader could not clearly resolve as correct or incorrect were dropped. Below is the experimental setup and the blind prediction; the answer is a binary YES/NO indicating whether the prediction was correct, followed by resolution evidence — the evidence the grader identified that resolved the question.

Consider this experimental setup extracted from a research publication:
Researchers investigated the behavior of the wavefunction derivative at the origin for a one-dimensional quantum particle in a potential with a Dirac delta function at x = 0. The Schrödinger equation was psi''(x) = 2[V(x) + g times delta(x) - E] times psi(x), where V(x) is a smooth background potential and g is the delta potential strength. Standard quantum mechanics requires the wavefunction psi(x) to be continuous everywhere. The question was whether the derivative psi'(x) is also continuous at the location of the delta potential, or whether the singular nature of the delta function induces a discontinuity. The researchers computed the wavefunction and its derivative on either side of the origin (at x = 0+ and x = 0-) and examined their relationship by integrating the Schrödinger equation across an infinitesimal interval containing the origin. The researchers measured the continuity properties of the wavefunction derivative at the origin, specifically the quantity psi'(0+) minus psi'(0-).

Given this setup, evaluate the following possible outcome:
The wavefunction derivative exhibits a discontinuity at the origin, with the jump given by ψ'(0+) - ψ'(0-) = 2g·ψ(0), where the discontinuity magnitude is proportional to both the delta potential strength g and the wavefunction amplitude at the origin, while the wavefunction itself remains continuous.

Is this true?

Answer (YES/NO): YES